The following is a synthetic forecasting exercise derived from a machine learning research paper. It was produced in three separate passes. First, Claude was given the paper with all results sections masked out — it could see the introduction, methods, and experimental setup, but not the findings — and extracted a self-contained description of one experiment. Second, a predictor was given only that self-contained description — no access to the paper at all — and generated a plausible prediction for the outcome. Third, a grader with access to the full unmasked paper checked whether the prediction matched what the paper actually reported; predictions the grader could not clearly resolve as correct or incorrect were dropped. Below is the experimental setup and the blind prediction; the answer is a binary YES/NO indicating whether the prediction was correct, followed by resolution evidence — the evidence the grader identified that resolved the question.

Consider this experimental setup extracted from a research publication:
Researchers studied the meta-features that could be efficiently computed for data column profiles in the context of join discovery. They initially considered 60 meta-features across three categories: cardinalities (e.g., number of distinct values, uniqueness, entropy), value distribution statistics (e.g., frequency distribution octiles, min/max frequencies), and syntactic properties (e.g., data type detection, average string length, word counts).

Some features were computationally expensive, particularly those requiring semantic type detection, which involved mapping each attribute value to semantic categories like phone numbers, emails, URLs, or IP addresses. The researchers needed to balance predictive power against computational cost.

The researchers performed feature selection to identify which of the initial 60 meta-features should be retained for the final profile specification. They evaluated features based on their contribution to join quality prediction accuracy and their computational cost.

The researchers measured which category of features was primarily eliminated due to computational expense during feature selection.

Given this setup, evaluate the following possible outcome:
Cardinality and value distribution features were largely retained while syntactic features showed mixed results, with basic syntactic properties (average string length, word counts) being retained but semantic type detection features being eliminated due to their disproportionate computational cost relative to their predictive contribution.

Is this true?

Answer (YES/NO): NO